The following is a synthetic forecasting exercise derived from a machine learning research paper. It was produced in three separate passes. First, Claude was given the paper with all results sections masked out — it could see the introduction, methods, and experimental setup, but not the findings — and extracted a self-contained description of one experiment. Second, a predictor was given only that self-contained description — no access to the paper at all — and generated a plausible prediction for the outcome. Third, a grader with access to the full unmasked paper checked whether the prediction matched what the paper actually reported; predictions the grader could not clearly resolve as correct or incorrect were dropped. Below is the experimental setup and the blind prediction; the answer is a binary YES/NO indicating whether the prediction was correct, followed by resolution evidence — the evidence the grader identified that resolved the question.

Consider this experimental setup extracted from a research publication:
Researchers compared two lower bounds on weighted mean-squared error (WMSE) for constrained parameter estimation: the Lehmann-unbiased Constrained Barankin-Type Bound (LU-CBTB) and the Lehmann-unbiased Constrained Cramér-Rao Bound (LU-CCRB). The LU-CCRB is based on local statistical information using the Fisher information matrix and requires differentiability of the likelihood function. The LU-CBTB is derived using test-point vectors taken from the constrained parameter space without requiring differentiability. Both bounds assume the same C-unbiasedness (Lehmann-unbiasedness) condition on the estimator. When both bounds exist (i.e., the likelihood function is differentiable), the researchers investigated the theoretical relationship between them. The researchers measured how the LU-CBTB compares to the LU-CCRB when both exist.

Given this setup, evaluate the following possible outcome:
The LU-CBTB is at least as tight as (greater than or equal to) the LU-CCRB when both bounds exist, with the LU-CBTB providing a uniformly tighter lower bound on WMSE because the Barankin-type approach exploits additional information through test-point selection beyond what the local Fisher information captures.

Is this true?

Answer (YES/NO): YES